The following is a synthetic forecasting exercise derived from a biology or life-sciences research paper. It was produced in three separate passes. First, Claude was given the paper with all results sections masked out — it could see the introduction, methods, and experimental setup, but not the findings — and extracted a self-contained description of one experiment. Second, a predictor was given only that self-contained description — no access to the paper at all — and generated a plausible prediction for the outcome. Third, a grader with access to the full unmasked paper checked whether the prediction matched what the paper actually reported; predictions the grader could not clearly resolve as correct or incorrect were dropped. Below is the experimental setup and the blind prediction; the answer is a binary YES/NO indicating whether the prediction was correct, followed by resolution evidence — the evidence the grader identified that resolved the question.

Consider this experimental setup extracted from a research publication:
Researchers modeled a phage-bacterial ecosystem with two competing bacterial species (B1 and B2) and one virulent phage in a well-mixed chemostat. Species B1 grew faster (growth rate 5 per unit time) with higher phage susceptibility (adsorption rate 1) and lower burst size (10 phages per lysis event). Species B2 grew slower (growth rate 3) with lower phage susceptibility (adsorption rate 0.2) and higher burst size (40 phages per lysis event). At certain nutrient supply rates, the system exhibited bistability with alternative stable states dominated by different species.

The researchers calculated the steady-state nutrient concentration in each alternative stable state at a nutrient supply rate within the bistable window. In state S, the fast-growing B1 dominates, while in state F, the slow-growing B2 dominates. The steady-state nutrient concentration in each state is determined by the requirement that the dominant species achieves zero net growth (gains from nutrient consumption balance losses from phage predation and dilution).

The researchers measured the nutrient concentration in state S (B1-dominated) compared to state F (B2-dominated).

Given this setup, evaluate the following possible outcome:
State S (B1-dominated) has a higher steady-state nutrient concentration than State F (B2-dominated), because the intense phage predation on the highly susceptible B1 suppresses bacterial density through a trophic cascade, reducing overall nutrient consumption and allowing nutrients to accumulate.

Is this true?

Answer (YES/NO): NO